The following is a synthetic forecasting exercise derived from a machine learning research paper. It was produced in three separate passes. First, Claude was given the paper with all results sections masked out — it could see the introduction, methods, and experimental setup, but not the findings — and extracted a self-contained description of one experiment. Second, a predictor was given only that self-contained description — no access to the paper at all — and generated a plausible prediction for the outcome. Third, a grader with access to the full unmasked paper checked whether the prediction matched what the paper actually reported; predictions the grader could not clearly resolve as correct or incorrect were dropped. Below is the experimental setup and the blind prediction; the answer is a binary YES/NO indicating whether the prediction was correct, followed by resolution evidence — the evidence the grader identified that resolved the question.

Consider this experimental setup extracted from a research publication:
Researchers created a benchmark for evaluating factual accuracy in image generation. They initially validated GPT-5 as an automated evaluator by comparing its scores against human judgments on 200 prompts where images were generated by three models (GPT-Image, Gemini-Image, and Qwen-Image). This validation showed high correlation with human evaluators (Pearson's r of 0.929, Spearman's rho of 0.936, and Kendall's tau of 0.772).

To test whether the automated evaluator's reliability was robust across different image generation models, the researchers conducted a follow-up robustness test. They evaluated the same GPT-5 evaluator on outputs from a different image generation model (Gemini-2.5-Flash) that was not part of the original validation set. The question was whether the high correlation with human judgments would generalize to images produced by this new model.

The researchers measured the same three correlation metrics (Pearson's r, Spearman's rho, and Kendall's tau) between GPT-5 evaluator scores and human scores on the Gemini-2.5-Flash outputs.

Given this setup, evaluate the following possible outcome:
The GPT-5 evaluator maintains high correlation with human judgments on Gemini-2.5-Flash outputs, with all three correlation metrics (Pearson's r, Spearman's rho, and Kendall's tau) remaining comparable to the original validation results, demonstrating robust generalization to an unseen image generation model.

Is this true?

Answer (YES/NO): YES